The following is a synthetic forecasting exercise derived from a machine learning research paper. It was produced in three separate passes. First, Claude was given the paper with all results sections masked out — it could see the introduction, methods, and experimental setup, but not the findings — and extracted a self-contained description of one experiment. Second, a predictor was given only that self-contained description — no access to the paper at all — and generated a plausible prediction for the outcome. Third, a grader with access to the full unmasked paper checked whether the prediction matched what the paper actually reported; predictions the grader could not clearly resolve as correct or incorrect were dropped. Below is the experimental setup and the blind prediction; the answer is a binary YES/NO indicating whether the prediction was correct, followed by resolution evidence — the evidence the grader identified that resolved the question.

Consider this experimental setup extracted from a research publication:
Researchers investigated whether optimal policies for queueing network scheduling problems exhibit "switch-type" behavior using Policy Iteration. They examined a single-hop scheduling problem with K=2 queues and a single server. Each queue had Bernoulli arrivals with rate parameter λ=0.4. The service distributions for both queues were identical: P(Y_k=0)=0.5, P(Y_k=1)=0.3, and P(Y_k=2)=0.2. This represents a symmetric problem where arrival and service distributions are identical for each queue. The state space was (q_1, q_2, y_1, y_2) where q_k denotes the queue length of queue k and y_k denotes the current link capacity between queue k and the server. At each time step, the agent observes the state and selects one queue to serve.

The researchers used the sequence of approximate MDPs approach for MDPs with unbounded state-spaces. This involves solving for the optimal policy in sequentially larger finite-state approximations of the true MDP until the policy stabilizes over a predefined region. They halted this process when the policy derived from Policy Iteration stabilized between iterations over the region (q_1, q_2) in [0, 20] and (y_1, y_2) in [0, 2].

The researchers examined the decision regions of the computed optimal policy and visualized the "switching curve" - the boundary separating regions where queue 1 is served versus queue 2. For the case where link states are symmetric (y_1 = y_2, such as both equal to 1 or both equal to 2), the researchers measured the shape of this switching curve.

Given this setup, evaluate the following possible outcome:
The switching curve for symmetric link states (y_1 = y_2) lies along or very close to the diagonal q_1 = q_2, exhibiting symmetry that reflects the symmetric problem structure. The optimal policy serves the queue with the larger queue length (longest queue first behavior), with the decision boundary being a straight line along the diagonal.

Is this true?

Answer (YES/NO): YES